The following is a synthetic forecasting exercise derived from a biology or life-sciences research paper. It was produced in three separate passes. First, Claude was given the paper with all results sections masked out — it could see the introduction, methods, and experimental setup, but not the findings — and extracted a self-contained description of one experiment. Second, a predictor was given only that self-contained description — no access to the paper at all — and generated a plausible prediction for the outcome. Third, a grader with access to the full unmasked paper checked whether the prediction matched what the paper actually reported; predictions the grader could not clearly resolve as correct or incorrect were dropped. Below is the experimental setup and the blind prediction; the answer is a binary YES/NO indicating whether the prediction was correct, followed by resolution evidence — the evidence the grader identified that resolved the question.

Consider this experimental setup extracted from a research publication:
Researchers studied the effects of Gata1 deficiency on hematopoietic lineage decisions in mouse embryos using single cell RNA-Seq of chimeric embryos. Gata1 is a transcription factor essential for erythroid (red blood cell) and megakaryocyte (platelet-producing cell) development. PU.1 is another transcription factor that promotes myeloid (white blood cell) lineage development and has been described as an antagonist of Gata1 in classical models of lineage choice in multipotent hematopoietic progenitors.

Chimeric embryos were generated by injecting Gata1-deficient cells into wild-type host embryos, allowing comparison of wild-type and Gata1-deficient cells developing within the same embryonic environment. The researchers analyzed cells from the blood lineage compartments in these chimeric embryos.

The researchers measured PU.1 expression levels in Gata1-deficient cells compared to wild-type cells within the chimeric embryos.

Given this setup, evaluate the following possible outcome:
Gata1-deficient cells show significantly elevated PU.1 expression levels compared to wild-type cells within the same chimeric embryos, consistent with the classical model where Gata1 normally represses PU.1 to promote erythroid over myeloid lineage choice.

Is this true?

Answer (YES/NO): YES